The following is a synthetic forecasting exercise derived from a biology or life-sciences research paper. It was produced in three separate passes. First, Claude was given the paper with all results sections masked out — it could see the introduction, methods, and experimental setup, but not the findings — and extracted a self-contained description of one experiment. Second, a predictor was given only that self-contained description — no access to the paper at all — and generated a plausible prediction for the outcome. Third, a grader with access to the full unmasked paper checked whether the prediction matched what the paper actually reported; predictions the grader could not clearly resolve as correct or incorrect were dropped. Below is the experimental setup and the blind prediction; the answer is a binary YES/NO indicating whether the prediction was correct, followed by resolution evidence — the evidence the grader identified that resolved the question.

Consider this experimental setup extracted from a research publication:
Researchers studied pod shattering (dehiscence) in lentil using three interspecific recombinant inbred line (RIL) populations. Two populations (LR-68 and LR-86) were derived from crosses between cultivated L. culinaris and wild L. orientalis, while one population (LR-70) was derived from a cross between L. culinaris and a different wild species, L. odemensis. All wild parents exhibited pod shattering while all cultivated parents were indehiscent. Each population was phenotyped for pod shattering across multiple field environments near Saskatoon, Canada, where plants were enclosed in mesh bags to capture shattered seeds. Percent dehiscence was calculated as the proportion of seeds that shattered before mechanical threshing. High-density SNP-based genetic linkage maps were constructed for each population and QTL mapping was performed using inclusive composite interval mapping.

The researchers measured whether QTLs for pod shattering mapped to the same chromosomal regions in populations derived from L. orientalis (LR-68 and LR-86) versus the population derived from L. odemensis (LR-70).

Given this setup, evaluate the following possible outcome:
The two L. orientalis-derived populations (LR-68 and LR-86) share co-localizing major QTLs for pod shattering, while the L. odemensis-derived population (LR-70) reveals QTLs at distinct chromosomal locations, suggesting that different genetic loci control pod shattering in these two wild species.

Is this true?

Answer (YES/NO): NO